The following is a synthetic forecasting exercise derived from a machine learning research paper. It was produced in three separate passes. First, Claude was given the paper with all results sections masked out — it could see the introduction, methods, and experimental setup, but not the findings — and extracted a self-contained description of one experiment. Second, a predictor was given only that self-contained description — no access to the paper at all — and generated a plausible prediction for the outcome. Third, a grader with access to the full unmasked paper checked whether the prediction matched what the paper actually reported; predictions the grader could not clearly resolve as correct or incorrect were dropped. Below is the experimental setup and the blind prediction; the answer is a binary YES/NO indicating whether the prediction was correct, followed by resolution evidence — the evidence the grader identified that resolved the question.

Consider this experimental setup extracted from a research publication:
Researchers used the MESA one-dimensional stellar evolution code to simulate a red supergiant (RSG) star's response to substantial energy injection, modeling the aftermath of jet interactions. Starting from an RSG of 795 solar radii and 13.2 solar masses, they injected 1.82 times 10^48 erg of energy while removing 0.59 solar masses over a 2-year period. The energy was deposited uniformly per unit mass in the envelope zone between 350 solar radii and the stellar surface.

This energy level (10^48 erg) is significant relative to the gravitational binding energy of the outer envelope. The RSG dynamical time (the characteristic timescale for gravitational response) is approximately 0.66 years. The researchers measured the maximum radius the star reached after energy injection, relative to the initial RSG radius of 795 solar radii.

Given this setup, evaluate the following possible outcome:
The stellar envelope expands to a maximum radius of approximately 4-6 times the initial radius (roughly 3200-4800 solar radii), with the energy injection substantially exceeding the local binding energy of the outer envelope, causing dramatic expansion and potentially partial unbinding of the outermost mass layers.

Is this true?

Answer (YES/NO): NO